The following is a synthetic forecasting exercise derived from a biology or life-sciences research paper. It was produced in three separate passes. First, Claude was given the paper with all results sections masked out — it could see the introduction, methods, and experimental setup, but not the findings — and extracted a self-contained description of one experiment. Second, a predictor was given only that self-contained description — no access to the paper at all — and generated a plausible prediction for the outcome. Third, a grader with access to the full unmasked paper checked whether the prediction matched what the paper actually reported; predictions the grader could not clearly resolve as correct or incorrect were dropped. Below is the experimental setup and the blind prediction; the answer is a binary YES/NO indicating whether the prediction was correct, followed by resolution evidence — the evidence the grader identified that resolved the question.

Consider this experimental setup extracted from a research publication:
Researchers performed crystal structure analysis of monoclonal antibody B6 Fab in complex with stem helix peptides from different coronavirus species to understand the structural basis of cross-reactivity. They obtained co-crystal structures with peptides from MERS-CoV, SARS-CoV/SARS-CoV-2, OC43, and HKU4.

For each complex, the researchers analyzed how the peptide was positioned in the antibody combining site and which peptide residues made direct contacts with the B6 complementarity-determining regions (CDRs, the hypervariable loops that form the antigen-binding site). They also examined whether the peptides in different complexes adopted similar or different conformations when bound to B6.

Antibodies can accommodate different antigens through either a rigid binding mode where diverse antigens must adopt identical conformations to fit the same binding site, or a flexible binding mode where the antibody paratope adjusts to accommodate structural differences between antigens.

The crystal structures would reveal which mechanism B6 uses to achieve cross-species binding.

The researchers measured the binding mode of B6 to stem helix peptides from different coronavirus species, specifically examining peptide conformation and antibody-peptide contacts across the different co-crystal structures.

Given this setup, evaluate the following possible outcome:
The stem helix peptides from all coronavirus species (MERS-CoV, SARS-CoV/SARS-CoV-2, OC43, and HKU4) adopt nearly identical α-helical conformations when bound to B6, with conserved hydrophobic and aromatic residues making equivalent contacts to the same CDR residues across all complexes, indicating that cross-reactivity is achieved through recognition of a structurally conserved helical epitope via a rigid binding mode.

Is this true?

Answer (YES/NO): YES